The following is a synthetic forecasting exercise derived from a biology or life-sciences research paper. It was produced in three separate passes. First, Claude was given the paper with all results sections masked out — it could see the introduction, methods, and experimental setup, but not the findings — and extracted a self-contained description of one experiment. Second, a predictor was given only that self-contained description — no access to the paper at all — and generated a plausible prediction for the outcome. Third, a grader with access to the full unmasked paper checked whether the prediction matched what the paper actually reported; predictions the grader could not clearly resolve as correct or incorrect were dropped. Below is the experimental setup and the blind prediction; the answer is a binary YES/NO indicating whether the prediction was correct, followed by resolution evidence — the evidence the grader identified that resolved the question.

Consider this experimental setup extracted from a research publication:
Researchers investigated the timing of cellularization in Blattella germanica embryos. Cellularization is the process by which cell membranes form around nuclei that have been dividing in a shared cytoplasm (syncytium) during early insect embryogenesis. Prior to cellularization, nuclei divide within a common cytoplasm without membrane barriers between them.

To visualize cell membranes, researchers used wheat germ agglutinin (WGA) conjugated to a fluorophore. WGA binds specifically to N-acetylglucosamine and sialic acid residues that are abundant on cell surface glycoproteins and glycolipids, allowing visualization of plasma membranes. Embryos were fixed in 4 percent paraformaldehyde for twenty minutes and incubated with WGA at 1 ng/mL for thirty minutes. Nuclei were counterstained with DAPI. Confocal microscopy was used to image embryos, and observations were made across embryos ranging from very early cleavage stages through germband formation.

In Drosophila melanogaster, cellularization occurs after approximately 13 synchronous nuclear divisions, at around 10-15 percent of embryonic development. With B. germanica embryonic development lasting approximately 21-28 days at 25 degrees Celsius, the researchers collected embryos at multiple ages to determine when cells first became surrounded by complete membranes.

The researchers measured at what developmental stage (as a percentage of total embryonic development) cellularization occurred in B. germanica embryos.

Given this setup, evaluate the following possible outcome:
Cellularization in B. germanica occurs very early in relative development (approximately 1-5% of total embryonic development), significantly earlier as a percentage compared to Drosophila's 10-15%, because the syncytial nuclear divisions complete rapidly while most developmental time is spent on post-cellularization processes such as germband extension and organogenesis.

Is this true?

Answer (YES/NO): NO